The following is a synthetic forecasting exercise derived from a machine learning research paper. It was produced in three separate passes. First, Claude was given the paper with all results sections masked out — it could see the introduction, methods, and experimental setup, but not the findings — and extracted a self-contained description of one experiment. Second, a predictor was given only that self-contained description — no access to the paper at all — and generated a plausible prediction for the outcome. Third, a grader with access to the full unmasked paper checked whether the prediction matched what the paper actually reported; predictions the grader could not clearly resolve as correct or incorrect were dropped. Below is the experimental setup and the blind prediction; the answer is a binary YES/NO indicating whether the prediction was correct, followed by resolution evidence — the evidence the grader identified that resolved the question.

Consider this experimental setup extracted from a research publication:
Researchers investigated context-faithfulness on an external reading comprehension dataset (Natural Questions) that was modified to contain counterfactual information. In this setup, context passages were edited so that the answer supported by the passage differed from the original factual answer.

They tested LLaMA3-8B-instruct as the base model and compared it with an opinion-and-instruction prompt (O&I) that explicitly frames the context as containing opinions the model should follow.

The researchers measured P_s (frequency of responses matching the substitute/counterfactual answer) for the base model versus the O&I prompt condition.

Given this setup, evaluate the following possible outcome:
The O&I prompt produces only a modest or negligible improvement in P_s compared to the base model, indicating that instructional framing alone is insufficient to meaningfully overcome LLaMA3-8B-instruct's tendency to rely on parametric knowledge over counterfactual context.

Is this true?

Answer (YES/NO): NO